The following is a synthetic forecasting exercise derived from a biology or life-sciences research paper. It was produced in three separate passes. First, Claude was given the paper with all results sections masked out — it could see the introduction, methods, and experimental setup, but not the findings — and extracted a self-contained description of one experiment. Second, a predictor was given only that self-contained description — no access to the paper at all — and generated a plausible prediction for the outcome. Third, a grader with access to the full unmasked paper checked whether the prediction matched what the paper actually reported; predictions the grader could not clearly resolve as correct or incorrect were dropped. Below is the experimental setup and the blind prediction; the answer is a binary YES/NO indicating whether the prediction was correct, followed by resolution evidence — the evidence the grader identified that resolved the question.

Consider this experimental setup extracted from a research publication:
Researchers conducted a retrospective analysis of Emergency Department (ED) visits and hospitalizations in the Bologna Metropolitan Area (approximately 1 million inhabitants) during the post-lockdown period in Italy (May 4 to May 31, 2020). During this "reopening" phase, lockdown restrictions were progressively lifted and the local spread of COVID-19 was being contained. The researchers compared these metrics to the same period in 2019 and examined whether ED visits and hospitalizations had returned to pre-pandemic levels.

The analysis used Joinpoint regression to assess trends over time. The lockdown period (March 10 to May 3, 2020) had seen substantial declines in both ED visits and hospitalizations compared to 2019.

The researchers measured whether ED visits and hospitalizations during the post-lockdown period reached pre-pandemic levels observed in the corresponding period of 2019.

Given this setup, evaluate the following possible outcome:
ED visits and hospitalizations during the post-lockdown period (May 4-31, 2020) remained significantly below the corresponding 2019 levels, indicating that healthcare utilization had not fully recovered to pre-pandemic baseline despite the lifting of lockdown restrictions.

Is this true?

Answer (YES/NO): YES